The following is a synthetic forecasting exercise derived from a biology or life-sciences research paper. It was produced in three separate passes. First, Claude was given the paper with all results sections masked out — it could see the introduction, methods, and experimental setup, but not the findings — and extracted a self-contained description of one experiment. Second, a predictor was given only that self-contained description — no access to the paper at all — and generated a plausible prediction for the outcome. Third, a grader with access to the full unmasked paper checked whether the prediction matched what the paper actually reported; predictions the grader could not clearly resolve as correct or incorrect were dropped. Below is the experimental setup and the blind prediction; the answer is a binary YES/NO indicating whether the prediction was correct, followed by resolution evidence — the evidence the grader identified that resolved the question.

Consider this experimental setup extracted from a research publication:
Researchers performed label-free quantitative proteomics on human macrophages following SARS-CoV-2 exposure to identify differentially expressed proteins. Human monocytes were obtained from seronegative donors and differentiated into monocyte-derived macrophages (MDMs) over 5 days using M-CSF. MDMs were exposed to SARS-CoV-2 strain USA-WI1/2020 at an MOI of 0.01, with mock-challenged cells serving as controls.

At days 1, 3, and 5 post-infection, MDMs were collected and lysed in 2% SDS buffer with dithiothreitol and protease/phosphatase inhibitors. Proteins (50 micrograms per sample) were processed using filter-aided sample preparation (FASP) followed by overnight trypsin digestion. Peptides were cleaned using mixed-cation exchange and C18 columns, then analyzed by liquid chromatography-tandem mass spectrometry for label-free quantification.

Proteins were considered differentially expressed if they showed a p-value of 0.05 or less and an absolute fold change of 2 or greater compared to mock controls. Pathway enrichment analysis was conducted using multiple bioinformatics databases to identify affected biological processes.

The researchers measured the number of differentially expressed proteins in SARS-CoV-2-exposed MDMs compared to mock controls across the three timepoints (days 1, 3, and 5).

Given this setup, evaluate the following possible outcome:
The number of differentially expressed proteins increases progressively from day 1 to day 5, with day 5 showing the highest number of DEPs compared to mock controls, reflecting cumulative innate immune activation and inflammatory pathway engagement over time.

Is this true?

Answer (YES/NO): NO